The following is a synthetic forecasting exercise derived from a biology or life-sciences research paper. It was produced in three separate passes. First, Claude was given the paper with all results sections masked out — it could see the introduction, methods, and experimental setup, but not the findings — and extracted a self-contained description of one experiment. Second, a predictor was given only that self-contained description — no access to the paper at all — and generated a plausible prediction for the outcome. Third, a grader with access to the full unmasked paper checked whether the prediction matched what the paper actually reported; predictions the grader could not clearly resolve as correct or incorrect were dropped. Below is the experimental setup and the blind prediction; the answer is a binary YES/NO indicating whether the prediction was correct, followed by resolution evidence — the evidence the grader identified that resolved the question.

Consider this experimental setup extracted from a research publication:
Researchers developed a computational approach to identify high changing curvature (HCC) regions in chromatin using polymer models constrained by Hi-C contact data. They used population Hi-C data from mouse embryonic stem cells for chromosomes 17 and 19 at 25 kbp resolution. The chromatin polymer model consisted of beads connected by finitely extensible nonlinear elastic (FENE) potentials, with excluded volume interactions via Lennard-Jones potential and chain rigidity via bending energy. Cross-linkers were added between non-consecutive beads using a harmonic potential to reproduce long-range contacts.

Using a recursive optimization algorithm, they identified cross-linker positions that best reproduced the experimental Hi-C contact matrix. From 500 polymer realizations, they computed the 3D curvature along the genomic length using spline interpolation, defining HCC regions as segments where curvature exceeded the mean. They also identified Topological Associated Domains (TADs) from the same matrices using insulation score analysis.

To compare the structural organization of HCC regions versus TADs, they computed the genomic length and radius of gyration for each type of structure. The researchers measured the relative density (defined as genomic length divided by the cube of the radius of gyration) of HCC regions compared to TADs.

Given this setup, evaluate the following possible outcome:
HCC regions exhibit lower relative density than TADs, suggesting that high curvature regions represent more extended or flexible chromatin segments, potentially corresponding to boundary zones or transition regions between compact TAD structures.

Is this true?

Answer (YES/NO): NO